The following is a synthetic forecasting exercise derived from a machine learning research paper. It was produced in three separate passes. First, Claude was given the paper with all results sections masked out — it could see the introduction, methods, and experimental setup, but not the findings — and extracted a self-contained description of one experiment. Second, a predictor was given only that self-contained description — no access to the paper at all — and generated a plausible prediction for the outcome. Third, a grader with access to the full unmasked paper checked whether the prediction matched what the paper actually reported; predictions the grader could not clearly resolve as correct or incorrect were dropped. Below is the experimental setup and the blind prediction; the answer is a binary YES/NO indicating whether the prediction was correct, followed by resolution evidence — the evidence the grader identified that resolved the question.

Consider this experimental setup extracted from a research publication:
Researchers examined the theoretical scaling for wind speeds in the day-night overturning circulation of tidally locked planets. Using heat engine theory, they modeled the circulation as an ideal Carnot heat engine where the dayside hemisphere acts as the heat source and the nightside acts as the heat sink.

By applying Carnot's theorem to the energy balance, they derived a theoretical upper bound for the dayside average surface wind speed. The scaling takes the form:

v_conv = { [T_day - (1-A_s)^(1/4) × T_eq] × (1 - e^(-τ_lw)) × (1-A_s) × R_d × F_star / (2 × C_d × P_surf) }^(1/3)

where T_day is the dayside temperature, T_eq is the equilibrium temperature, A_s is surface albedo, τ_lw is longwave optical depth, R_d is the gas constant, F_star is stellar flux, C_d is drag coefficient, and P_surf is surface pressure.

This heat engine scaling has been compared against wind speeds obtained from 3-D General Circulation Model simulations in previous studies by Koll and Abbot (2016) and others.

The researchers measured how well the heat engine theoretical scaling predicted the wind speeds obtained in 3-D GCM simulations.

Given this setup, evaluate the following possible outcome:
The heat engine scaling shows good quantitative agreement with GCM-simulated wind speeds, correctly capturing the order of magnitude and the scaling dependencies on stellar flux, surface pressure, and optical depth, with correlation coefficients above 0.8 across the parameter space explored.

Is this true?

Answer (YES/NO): NO